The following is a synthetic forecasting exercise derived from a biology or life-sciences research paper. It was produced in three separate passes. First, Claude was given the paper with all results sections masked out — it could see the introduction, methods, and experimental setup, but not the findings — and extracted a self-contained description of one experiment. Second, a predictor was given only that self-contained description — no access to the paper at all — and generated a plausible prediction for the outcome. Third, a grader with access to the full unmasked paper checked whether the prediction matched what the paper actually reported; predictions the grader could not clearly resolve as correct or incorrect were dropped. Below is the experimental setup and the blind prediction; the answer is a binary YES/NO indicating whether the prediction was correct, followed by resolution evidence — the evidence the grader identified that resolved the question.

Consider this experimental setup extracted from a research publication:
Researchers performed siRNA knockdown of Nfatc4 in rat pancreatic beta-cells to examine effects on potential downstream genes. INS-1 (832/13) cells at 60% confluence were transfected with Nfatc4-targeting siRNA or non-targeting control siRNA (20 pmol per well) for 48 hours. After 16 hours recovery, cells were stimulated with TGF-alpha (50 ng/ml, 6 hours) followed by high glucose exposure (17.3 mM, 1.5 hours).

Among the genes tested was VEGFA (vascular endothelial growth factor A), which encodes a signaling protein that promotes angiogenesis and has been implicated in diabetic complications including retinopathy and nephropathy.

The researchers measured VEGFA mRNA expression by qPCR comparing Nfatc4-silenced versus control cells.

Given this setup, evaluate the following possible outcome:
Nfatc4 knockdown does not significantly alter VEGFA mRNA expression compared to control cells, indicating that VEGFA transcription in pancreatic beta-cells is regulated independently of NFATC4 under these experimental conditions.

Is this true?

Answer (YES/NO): NO